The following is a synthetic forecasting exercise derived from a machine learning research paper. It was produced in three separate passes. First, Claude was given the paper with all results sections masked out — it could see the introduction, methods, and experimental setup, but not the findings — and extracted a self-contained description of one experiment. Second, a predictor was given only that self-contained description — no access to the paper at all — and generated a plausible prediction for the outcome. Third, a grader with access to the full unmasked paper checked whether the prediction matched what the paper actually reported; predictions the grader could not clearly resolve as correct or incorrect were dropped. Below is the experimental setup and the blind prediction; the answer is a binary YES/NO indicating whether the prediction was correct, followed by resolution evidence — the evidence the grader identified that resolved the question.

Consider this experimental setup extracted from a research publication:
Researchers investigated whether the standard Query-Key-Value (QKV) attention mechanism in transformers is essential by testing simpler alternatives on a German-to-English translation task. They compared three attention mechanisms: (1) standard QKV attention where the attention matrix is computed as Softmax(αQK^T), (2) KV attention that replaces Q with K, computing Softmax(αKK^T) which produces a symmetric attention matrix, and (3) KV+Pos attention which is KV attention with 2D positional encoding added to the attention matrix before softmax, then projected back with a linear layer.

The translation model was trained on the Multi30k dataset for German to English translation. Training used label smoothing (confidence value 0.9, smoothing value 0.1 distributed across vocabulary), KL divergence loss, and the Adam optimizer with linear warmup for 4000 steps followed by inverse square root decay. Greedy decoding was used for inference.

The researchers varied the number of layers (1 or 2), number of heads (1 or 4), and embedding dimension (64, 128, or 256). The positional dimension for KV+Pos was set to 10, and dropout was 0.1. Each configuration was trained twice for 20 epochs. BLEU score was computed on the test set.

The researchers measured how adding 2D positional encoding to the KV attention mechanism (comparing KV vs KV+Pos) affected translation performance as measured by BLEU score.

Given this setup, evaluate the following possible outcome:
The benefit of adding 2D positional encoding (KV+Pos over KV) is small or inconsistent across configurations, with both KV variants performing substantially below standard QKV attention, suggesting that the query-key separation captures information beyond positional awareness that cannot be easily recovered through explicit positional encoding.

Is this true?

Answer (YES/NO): NO